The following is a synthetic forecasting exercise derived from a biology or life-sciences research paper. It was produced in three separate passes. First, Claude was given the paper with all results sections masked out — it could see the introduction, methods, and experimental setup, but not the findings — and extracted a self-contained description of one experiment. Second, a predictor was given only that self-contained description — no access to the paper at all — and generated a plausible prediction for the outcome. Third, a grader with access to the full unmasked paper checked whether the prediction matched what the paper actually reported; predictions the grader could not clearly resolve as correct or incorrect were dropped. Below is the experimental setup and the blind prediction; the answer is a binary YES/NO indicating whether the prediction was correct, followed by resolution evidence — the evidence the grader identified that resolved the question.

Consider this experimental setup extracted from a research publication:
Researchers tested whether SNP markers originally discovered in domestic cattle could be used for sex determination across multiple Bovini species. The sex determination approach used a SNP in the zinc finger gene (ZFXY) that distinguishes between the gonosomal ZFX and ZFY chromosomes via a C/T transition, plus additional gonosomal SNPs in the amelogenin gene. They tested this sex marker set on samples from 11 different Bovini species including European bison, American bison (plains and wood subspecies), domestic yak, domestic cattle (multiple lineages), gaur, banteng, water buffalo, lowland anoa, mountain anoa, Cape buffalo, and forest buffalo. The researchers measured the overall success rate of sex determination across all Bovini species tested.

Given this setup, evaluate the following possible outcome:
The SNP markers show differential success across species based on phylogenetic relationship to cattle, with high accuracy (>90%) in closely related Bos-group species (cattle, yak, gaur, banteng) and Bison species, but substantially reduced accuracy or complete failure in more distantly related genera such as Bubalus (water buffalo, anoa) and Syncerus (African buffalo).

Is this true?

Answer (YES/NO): NO